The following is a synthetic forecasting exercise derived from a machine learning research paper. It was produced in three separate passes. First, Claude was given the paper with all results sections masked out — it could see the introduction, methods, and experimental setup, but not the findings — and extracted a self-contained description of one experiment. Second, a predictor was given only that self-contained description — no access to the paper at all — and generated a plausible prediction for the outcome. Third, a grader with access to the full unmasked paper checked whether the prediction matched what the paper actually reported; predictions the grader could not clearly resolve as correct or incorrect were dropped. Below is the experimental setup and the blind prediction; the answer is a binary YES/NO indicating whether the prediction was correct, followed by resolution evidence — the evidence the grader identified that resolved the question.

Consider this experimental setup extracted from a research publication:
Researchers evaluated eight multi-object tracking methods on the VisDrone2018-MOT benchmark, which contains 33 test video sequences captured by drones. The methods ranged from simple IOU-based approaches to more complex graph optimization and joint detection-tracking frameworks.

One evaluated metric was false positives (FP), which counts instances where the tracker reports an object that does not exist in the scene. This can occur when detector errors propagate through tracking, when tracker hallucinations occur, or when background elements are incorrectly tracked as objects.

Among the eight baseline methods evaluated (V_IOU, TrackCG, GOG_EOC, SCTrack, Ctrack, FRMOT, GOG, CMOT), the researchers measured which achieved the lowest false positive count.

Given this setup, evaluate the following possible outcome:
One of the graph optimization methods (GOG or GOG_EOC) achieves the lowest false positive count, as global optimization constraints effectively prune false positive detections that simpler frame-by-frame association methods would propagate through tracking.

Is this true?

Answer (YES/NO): YES